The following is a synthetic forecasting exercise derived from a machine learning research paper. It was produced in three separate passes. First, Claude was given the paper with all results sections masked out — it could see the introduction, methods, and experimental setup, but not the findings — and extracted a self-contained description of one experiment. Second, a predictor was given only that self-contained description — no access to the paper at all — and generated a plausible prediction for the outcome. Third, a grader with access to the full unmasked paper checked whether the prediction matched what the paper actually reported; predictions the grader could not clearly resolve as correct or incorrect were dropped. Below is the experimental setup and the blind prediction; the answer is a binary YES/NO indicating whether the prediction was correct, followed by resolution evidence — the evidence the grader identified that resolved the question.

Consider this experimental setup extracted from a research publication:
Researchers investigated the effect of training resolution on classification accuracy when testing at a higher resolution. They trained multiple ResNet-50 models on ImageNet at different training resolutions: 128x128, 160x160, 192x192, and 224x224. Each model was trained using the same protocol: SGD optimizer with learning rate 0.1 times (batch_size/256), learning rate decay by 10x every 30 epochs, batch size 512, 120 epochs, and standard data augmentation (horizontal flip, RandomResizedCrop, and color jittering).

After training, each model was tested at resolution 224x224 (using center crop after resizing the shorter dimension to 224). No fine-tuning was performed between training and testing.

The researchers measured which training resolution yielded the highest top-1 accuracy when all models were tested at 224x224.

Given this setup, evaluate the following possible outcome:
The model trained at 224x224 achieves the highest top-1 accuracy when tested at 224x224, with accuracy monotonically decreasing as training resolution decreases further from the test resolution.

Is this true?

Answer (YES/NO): NO